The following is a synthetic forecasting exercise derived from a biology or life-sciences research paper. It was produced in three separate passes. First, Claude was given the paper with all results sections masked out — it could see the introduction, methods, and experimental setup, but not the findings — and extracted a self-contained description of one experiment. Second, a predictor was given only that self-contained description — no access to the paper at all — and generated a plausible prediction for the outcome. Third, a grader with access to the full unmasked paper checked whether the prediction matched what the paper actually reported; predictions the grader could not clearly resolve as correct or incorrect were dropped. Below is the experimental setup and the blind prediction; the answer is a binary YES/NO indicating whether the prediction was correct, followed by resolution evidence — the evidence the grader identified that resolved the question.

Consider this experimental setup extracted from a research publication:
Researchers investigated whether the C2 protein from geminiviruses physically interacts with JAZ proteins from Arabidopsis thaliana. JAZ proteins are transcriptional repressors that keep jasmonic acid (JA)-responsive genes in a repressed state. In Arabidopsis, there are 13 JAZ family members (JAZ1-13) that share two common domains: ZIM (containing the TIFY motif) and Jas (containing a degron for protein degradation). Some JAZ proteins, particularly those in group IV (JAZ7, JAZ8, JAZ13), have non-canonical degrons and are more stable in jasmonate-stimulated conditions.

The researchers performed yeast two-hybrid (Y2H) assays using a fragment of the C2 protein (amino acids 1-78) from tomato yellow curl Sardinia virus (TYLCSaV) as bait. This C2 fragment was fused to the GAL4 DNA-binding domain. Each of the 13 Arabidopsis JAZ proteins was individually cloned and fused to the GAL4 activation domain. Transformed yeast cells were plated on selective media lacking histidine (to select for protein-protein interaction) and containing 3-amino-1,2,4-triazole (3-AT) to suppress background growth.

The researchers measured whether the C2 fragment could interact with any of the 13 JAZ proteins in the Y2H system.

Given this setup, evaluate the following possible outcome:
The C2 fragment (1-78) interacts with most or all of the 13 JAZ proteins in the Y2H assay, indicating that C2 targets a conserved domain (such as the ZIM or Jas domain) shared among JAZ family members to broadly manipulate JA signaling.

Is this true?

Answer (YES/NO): NO